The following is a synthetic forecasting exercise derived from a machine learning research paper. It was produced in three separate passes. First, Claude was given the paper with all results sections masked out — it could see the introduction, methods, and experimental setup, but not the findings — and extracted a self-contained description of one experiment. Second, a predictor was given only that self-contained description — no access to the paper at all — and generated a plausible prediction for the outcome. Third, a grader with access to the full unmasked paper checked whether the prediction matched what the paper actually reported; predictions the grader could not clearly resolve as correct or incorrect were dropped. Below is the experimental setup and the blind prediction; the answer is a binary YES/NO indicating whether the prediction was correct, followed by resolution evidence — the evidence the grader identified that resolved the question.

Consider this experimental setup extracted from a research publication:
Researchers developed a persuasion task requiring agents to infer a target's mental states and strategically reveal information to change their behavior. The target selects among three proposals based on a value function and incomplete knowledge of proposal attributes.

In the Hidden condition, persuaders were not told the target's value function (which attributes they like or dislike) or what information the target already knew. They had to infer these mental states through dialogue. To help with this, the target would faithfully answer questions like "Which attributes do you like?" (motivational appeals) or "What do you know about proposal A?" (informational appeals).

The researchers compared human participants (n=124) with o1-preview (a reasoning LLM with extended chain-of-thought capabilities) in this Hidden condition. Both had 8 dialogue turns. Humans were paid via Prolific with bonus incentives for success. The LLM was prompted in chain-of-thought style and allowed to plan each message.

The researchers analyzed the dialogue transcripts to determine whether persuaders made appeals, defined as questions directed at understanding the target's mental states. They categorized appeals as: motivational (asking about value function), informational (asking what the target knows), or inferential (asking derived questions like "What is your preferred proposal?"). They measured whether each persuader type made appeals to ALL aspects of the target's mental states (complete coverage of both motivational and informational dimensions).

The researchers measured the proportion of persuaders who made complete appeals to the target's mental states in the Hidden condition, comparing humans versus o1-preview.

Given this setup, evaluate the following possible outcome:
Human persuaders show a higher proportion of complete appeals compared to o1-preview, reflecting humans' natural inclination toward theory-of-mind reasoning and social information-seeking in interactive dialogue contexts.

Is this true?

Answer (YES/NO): YES